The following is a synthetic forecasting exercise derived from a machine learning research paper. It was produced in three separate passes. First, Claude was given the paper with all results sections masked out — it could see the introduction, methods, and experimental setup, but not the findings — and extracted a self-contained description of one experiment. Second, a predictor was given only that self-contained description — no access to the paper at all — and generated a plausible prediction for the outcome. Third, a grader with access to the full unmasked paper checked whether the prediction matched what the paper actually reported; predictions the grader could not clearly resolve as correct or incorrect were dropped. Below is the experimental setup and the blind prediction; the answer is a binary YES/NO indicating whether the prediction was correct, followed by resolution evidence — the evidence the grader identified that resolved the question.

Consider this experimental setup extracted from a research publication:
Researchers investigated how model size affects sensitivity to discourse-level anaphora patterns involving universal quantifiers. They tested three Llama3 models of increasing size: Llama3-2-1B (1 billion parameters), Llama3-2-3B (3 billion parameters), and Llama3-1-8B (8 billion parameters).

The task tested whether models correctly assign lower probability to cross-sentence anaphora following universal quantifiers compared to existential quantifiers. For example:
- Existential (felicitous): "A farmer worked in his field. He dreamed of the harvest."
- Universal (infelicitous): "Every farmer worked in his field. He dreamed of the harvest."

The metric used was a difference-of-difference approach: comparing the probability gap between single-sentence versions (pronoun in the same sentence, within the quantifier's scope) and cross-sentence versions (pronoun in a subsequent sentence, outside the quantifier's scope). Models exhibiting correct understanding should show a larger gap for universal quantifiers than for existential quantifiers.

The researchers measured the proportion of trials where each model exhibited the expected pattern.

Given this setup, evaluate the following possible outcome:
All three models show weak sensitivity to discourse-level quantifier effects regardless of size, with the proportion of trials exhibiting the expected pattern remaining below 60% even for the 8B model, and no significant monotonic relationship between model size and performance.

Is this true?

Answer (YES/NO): NO